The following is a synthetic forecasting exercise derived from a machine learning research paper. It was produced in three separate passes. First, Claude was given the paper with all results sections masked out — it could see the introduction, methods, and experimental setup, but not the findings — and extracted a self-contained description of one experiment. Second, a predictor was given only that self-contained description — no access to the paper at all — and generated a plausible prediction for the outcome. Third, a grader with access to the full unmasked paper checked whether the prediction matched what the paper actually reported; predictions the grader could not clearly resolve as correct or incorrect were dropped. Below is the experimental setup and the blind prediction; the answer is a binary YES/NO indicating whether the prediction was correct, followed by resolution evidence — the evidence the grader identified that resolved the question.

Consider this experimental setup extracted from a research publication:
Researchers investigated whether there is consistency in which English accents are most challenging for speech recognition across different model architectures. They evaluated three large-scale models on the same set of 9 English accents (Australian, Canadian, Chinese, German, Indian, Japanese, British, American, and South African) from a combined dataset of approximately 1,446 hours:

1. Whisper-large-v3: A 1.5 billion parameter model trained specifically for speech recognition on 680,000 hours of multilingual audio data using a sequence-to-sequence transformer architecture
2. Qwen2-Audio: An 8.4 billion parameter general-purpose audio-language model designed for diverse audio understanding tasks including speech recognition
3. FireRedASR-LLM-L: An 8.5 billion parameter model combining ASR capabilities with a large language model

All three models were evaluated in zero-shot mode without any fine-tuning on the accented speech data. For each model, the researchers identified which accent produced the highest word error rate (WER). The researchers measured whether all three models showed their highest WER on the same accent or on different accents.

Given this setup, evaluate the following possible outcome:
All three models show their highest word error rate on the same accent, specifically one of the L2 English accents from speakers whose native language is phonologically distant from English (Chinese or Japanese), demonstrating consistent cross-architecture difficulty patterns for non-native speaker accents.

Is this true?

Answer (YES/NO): NO